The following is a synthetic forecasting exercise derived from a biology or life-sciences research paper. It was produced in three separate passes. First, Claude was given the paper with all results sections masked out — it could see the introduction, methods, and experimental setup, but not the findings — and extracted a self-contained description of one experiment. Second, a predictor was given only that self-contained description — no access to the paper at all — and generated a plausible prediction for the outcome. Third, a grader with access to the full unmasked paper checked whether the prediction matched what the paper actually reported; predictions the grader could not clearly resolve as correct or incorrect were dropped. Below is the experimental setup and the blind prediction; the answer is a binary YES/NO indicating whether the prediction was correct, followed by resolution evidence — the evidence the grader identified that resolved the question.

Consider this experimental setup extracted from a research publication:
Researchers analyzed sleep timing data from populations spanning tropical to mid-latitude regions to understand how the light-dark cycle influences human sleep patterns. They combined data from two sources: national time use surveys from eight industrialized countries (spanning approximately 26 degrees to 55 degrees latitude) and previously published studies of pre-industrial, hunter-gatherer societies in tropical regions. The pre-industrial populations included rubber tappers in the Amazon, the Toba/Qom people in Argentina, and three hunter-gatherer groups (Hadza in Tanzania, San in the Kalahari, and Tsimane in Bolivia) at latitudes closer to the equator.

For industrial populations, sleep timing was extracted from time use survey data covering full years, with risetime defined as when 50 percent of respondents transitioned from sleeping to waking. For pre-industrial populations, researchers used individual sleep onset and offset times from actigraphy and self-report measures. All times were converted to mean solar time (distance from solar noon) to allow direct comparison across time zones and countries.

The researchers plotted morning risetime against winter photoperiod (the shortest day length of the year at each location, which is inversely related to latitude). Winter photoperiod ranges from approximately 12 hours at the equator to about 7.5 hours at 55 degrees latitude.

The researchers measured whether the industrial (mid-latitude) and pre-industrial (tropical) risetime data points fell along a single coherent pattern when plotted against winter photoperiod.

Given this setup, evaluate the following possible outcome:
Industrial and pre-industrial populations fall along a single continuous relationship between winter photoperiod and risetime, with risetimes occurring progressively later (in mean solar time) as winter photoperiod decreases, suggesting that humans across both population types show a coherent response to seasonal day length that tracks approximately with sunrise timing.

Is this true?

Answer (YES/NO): YES